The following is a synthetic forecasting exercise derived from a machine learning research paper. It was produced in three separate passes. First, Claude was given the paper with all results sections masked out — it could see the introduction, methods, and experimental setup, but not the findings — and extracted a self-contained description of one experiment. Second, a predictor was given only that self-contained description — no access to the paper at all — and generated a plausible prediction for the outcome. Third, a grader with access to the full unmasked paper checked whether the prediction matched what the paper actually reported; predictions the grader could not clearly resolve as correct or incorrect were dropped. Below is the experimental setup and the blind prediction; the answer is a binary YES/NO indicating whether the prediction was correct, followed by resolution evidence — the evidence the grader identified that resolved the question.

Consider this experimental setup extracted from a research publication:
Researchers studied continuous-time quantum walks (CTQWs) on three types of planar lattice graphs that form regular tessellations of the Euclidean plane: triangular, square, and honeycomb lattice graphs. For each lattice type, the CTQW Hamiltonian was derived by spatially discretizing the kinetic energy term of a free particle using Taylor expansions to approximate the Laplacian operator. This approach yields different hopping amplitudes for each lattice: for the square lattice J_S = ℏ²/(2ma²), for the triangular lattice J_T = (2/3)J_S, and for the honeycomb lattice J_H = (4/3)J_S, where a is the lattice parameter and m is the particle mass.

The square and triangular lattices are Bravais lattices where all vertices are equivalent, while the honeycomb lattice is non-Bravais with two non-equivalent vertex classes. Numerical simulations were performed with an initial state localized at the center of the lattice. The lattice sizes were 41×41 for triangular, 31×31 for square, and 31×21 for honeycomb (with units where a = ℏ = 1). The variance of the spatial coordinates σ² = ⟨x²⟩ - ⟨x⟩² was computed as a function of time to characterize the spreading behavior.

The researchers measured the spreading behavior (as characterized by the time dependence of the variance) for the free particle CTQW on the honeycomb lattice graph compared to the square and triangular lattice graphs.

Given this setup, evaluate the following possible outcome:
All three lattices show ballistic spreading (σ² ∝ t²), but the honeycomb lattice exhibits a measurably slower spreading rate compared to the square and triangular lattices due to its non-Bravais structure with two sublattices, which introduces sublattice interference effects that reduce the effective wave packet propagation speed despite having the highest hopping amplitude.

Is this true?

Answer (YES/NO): NO